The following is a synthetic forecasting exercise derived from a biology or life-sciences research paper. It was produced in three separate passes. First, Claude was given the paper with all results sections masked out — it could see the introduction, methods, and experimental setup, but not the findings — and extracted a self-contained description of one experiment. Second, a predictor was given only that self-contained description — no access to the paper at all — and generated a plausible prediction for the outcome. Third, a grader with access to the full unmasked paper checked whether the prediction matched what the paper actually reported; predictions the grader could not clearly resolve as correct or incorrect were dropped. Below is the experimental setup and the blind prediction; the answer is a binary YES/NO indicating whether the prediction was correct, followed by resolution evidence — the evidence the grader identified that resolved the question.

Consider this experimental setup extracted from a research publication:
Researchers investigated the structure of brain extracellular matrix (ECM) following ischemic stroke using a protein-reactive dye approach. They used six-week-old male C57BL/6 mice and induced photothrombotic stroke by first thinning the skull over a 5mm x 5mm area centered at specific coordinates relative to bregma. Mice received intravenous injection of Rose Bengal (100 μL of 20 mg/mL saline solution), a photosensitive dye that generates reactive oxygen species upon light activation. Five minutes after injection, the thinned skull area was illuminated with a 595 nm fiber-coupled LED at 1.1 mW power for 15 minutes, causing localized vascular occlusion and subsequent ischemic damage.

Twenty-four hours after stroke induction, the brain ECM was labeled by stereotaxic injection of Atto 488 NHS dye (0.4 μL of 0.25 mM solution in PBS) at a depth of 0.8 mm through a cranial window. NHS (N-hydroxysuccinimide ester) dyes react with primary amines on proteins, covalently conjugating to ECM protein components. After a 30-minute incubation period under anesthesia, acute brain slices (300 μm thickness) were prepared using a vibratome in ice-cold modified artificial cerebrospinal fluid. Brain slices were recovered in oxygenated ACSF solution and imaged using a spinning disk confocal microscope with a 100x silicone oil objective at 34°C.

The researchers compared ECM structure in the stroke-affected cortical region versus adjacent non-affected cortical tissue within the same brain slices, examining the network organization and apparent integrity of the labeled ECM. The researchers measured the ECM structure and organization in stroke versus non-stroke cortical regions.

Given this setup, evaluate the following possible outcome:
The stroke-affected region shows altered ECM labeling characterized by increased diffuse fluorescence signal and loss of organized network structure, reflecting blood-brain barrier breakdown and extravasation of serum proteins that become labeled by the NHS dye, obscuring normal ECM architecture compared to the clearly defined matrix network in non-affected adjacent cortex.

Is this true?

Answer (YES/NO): NO